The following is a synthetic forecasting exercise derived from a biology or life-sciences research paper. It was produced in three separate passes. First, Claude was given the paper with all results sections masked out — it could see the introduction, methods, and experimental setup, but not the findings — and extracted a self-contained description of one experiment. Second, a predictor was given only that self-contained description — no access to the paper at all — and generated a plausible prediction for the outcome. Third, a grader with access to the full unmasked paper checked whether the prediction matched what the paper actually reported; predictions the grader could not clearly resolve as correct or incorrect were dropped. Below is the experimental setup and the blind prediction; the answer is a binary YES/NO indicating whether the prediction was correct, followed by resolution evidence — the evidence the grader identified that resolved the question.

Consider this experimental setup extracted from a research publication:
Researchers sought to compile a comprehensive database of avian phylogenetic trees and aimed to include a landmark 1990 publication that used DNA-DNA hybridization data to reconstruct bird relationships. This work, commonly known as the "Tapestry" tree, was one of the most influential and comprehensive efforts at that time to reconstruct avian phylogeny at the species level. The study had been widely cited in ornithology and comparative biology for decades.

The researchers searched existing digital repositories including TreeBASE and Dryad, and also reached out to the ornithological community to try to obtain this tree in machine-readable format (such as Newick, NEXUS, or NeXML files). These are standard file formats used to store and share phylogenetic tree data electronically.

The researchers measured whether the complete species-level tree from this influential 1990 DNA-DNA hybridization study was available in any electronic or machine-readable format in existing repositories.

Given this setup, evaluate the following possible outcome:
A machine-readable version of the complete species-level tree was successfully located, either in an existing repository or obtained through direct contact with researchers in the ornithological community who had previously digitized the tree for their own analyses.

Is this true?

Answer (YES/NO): NO